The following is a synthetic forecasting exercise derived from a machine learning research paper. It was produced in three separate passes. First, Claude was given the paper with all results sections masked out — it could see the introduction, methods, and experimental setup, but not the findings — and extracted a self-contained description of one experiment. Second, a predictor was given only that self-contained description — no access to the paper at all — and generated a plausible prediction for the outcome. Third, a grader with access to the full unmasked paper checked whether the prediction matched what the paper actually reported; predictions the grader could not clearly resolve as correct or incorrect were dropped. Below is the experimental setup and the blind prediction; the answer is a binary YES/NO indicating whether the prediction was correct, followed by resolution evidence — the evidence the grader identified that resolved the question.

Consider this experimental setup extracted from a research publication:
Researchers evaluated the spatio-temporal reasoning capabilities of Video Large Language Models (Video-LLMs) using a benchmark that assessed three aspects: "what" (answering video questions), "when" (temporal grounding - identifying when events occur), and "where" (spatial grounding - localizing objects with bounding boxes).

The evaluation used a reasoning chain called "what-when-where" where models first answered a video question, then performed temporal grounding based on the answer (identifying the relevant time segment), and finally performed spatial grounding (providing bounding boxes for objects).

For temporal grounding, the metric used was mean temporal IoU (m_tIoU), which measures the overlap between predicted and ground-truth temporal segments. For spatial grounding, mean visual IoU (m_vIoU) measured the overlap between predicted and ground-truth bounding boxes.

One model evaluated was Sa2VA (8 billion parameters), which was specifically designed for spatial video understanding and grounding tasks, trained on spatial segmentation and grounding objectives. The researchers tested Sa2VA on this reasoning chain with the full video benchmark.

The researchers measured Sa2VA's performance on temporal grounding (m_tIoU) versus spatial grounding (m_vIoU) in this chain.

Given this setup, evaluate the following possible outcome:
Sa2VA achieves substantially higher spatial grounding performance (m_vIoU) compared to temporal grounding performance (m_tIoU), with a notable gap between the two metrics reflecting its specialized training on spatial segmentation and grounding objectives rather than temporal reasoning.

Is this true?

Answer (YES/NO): YES